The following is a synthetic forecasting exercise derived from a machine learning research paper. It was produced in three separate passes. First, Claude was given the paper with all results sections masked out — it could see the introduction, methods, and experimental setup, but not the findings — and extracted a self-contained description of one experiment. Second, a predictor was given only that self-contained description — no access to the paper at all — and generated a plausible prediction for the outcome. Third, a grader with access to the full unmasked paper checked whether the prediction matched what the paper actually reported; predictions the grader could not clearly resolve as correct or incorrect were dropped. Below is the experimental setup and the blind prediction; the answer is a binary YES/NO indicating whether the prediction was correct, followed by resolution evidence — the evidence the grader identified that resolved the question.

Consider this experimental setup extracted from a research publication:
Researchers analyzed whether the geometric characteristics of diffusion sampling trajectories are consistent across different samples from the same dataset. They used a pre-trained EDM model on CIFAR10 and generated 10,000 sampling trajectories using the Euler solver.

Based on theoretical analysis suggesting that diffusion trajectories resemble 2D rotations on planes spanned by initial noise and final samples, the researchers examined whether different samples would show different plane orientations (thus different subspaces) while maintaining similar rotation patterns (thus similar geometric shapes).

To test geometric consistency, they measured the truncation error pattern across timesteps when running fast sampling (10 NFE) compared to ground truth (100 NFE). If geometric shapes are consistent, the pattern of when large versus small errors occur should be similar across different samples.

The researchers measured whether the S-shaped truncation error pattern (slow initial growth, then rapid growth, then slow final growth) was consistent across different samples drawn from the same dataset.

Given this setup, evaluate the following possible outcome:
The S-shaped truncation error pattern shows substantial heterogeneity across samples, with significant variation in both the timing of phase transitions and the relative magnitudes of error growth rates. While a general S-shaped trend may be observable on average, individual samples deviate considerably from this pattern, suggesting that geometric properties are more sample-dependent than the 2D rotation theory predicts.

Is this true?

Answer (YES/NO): NO